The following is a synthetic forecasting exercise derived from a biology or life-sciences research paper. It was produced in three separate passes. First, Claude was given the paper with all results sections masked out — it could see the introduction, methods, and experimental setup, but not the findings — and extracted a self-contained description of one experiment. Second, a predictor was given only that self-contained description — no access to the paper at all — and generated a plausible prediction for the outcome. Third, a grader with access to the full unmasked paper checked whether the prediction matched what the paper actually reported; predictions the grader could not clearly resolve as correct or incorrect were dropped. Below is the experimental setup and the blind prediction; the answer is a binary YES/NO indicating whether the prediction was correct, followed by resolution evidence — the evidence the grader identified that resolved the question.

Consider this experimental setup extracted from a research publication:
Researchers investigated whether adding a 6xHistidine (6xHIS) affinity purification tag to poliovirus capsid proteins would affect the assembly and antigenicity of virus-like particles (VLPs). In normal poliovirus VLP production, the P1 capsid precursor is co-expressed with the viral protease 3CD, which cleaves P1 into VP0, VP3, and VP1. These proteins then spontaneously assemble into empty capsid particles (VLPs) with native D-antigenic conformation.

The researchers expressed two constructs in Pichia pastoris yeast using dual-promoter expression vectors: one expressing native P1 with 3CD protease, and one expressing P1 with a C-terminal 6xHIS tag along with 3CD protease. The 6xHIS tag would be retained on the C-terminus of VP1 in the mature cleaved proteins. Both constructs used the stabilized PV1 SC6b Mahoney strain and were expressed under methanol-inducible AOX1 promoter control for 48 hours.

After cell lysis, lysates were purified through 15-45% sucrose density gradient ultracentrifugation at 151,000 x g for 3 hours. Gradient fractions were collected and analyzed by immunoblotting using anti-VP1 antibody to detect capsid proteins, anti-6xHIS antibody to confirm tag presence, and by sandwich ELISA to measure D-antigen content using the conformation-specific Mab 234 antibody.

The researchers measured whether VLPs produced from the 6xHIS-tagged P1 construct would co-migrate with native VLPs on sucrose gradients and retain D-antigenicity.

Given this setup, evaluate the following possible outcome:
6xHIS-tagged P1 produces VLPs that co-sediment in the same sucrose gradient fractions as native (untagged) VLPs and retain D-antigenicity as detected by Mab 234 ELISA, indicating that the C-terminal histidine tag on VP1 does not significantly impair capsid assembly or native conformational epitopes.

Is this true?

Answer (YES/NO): NO